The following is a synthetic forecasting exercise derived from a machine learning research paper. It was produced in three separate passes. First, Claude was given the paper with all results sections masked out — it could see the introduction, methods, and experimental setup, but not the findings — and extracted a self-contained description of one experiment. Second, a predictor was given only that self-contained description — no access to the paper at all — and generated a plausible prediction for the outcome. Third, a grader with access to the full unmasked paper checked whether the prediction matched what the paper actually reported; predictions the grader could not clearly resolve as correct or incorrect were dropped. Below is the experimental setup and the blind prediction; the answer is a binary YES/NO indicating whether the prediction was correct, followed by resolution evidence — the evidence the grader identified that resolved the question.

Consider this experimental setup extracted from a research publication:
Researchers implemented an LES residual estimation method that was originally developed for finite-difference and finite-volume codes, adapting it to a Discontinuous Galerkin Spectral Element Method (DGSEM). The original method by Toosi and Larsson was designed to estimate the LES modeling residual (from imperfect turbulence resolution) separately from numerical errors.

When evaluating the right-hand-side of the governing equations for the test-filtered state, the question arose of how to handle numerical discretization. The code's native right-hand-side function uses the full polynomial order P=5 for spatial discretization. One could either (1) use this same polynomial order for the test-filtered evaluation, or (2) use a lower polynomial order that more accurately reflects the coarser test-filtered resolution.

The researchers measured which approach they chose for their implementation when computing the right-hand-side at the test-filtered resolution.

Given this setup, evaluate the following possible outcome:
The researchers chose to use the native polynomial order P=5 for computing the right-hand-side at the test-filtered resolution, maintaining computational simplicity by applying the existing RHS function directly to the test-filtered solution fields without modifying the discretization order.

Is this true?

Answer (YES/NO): YES